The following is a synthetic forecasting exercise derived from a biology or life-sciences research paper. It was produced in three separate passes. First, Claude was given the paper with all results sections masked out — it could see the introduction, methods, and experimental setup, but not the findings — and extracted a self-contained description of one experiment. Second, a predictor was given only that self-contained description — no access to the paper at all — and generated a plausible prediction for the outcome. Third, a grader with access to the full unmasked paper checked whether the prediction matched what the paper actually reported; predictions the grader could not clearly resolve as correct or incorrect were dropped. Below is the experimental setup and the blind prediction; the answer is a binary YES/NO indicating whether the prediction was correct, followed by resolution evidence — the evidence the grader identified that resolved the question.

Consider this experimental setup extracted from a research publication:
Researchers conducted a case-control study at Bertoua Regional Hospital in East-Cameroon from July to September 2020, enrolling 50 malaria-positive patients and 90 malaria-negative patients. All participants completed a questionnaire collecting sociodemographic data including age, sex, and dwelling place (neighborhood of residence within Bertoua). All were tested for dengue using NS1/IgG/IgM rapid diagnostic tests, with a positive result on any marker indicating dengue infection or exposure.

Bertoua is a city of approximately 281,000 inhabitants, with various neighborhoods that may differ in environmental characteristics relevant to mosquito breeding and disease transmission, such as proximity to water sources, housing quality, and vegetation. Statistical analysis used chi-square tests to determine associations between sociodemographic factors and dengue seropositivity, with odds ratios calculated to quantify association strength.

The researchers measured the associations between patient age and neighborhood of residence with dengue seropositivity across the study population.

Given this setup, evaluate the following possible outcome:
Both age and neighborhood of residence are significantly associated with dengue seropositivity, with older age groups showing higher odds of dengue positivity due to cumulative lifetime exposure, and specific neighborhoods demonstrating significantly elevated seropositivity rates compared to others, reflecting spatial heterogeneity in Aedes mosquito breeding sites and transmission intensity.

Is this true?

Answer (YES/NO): NO